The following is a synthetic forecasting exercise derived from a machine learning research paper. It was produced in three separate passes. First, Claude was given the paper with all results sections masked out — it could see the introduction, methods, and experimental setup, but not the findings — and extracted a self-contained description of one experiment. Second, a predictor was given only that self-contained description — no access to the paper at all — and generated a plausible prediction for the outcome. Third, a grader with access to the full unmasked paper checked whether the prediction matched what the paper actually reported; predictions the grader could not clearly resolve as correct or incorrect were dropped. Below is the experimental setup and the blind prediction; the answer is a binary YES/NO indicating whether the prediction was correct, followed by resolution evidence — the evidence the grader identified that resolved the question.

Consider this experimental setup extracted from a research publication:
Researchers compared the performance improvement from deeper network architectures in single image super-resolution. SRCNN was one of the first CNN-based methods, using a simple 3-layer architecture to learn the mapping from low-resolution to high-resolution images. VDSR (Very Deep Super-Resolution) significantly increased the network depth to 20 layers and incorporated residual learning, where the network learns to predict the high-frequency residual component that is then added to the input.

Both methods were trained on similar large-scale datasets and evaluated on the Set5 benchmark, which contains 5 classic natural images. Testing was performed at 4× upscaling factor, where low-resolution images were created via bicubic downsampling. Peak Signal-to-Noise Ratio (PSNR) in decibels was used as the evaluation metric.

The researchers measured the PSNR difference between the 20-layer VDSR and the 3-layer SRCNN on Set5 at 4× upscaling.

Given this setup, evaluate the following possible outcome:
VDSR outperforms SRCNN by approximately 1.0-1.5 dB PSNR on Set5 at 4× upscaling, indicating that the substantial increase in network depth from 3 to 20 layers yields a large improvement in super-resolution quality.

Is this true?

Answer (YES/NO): NO